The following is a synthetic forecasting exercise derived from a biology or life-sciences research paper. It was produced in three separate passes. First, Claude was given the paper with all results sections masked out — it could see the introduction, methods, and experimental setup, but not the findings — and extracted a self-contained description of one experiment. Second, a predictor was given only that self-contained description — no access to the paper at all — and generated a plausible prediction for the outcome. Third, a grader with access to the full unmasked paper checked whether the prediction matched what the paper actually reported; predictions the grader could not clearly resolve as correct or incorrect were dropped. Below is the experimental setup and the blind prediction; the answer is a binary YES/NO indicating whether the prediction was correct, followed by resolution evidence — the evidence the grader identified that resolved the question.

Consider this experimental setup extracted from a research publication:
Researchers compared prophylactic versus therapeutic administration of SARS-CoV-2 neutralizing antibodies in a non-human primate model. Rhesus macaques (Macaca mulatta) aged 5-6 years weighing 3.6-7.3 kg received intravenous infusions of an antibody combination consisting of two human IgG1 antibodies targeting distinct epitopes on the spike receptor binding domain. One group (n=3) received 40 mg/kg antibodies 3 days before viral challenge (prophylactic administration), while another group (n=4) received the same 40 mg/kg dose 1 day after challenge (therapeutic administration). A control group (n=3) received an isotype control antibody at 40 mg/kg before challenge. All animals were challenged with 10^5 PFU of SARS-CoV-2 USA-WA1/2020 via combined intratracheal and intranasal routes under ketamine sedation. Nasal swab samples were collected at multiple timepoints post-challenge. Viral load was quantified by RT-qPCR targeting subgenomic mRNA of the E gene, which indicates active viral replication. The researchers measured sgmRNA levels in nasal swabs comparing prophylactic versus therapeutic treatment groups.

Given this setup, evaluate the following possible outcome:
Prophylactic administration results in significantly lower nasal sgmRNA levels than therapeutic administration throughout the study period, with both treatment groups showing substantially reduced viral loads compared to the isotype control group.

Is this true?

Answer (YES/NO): NO